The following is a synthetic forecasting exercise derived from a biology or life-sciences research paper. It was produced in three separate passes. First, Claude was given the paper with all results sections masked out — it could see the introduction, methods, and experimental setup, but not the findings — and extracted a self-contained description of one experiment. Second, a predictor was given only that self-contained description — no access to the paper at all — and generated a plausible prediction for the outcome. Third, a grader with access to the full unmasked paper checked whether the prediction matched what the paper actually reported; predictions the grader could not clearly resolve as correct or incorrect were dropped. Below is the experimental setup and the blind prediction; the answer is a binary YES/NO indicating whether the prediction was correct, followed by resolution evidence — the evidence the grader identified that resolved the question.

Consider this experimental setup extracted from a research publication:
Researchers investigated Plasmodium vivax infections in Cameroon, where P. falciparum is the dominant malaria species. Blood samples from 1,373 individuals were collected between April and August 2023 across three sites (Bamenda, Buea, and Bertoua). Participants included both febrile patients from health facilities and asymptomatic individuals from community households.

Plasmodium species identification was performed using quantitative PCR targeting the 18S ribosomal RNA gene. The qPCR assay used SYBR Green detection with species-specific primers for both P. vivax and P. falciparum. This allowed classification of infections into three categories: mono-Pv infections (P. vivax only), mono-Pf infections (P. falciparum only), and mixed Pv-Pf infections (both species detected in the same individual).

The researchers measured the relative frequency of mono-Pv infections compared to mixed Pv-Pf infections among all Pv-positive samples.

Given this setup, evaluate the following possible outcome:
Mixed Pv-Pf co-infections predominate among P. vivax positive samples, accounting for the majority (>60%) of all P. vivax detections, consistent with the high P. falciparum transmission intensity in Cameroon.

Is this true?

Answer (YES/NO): NO